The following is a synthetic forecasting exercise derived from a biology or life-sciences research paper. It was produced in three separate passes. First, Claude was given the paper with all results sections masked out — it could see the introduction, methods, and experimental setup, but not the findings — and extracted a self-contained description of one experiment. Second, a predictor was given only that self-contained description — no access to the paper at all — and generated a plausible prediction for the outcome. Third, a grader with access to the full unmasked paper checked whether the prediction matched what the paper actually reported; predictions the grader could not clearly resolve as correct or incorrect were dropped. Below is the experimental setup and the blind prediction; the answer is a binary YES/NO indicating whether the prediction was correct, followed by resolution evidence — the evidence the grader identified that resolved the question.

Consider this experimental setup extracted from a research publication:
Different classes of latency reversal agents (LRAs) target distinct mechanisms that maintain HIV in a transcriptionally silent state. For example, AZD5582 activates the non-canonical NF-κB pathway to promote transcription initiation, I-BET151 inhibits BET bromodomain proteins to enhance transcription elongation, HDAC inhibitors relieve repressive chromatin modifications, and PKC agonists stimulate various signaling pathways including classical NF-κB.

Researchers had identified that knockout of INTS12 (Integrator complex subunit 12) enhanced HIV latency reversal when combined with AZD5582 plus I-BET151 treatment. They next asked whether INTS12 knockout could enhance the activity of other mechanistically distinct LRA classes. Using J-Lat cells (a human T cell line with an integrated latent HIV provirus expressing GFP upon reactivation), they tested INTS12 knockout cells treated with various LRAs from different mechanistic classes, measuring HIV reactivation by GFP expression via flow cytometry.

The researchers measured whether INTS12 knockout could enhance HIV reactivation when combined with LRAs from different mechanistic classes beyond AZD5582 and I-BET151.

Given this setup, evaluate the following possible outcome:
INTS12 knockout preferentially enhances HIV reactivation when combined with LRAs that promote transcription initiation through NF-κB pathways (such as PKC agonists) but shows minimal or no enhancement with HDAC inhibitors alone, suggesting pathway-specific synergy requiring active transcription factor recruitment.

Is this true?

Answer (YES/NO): NO